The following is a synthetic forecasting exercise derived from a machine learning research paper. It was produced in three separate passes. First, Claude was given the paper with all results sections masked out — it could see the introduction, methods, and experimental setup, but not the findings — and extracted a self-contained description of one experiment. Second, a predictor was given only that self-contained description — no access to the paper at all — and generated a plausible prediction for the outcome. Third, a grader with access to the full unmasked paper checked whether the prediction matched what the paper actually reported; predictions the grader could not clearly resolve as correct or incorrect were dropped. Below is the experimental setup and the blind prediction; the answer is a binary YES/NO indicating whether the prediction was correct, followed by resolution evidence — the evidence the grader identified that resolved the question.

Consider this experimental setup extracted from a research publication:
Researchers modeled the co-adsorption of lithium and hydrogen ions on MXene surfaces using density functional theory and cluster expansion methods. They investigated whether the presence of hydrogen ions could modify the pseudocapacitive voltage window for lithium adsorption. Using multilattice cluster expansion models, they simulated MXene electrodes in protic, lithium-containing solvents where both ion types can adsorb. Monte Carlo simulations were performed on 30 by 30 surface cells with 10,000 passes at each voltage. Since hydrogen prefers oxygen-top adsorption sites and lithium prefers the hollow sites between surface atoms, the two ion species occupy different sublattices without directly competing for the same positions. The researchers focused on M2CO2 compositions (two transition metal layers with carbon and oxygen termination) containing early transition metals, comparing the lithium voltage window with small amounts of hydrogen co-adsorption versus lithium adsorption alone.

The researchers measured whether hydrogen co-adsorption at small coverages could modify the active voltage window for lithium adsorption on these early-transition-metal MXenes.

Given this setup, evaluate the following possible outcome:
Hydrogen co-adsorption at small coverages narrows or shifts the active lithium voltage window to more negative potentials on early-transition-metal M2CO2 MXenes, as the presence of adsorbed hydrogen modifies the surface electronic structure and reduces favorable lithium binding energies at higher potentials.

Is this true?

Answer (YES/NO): NO